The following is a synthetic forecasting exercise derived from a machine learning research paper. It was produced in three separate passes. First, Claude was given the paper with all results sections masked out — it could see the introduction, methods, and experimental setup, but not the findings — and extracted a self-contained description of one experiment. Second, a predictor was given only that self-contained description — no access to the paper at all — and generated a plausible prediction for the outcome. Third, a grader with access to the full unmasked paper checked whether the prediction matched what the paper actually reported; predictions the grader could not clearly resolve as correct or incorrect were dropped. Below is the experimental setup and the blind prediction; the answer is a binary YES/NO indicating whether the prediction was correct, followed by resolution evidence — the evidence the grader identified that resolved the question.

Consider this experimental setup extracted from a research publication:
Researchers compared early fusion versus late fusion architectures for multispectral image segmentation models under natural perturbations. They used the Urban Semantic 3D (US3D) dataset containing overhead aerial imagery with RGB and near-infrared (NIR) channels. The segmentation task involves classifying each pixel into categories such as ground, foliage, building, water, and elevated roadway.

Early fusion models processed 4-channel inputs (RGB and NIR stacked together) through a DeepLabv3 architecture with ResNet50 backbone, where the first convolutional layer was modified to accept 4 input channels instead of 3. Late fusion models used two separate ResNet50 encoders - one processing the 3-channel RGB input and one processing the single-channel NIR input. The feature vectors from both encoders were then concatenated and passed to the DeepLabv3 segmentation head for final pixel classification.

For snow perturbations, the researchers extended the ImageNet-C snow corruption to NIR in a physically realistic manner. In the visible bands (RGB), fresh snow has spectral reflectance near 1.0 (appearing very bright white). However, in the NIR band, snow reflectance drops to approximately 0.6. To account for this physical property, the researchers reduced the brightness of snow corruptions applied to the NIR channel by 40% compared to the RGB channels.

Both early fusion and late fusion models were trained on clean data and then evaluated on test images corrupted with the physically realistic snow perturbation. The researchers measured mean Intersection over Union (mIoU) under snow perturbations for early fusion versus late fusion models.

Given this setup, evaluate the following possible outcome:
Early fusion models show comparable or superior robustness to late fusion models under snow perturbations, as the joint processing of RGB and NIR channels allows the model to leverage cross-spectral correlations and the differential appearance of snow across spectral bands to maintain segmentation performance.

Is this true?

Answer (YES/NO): YES